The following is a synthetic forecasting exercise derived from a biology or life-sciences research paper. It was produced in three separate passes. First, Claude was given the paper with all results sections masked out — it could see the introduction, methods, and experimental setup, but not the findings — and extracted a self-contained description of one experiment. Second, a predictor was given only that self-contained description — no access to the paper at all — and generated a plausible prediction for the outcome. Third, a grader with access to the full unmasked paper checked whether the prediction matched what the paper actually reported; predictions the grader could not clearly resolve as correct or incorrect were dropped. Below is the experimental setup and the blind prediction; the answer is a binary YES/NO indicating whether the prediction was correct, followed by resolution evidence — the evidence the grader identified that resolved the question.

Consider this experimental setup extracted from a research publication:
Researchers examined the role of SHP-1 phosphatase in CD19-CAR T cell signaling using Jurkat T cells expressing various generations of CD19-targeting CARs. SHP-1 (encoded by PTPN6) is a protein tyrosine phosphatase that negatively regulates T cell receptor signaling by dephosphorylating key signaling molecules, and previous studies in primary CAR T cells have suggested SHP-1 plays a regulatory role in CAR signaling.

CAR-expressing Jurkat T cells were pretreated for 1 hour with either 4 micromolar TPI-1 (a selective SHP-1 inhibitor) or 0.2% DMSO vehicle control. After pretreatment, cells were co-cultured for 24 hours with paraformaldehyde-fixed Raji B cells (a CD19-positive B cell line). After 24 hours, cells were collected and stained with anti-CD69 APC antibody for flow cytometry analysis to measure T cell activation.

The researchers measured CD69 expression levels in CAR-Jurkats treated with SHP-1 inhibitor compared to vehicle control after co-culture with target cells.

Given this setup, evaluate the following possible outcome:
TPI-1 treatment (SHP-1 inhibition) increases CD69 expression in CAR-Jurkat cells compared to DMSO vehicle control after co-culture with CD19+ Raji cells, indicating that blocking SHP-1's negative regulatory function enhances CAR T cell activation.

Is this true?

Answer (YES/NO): NO